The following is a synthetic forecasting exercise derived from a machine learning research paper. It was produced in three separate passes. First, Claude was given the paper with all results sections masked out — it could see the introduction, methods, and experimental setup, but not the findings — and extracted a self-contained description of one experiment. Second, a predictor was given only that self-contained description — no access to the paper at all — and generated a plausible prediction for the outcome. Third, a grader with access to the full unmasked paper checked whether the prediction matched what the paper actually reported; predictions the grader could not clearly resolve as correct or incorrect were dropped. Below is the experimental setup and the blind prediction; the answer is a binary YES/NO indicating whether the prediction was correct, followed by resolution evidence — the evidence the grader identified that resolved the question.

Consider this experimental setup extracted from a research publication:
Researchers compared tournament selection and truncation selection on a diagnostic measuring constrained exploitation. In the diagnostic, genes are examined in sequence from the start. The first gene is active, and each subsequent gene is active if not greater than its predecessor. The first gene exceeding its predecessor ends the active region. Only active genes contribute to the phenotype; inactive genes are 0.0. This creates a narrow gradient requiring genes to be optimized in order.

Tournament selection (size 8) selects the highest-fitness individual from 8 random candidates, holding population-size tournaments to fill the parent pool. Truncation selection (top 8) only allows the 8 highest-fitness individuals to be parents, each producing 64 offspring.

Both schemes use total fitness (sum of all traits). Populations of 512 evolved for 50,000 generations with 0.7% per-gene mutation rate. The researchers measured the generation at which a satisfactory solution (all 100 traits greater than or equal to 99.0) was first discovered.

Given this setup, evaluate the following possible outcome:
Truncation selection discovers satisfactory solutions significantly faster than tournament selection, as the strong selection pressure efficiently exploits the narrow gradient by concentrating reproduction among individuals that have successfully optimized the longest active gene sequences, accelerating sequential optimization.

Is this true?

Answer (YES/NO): YES